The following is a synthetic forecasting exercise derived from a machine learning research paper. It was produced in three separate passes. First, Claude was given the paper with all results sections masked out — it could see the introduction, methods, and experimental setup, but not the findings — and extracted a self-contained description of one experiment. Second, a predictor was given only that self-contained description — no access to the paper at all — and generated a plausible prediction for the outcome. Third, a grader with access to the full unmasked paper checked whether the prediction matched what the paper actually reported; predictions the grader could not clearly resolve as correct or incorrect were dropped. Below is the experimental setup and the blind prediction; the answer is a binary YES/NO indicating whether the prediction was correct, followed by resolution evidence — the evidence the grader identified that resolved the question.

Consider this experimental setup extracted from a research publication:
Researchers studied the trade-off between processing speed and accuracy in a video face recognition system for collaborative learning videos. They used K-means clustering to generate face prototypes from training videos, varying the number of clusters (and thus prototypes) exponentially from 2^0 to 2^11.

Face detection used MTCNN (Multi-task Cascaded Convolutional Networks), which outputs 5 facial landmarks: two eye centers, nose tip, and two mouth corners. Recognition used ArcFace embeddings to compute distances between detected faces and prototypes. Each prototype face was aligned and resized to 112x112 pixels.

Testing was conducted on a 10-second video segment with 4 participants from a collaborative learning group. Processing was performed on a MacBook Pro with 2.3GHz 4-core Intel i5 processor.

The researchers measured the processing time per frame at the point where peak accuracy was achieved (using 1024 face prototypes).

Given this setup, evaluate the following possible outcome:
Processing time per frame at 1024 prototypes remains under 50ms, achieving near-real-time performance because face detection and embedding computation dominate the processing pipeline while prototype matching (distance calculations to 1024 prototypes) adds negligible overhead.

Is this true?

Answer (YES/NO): NO